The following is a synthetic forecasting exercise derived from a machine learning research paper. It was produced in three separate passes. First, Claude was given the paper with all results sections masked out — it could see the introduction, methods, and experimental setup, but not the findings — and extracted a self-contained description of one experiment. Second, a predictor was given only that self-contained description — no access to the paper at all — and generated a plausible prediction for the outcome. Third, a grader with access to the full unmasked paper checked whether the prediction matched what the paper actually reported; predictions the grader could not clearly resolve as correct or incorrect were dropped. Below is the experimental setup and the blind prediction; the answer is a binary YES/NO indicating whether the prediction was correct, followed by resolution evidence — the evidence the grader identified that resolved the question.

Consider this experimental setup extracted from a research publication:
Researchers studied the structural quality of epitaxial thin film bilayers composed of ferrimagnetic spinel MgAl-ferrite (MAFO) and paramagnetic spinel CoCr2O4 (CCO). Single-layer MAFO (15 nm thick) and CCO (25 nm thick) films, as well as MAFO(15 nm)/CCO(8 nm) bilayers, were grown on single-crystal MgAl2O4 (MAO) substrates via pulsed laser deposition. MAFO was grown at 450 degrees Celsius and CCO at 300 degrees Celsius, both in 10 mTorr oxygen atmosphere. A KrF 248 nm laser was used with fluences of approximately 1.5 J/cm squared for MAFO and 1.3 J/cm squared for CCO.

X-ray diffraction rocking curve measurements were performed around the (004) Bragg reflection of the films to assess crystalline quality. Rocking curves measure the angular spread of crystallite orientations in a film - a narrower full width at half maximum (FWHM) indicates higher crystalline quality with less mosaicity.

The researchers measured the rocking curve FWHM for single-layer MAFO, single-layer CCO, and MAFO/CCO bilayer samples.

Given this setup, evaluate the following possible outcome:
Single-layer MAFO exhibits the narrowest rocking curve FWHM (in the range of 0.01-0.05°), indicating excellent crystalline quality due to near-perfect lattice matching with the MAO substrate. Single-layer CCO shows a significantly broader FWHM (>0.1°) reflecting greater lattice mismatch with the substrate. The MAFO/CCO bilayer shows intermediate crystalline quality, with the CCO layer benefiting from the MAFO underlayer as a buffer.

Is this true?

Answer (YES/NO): NO